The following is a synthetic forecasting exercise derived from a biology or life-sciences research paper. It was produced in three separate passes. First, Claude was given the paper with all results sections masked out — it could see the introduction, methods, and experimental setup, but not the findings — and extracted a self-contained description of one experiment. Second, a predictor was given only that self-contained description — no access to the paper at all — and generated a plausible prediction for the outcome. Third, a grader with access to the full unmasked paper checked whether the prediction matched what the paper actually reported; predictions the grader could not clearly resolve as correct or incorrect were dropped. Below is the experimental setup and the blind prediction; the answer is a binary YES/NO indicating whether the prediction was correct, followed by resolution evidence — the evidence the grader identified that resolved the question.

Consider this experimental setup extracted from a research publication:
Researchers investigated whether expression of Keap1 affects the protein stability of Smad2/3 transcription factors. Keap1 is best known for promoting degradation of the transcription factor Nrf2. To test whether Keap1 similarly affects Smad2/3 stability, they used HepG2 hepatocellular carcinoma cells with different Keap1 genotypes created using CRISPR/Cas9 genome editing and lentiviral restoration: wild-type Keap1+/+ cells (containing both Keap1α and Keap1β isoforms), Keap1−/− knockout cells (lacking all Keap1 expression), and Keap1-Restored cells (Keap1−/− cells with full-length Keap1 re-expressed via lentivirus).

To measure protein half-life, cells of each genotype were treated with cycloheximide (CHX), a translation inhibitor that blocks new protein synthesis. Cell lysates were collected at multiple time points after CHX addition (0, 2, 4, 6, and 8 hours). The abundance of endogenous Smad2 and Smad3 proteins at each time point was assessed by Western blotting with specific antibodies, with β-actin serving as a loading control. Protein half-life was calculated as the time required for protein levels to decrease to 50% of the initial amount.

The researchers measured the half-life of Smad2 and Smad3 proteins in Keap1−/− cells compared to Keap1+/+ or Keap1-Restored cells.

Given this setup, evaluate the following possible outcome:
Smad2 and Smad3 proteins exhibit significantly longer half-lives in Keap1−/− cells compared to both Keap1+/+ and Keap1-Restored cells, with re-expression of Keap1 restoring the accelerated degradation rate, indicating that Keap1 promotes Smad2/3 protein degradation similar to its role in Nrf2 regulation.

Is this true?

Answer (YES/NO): NO